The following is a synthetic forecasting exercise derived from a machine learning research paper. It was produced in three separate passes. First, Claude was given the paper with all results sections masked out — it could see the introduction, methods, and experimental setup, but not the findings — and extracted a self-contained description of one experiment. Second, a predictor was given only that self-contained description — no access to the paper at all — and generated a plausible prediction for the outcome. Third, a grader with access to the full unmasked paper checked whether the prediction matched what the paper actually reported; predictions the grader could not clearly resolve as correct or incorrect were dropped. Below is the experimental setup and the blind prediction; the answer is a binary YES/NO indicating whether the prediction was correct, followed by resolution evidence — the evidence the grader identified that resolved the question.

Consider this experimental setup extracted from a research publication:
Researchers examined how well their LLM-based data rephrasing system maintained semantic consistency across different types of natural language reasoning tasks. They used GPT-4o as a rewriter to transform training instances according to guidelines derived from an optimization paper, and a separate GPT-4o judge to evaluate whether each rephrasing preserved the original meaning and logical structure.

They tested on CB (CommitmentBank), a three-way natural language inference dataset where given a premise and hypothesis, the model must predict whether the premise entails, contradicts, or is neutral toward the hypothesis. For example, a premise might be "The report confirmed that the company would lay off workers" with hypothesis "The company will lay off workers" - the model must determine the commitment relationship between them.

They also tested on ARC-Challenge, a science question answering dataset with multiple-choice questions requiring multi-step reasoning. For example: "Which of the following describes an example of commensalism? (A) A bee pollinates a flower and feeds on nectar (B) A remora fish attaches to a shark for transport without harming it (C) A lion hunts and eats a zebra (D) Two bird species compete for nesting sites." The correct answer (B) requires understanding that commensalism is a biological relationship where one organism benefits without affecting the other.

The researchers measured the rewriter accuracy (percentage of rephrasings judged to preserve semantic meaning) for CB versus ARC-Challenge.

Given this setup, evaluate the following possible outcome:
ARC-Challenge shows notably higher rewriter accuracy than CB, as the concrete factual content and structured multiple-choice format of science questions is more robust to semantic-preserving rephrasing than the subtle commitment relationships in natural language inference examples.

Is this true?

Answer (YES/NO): NO